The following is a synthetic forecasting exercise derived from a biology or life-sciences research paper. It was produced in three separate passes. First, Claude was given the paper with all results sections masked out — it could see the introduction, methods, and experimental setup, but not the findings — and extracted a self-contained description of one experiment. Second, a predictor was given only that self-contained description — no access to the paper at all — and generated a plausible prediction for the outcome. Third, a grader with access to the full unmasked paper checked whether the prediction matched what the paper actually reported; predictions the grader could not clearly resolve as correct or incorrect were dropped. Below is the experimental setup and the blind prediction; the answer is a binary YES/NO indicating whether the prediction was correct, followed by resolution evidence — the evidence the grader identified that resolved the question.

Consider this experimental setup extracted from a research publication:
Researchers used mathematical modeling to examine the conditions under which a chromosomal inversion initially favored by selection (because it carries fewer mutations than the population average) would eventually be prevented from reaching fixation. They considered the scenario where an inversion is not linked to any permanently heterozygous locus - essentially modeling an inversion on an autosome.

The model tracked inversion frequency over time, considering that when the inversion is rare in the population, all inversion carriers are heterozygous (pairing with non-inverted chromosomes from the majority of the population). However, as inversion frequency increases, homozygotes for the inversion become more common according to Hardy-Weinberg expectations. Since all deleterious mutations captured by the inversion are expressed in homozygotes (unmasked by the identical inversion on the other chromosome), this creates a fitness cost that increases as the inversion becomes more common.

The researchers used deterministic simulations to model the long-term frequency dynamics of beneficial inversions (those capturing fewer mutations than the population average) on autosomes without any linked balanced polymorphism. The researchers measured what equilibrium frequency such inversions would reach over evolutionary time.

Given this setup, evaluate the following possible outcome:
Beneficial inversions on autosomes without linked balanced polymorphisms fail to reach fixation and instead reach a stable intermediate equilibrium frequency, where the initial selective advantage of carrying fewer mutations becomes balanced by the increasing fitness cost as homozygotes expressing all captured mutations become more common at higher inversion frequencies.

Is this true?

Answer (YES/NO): NO